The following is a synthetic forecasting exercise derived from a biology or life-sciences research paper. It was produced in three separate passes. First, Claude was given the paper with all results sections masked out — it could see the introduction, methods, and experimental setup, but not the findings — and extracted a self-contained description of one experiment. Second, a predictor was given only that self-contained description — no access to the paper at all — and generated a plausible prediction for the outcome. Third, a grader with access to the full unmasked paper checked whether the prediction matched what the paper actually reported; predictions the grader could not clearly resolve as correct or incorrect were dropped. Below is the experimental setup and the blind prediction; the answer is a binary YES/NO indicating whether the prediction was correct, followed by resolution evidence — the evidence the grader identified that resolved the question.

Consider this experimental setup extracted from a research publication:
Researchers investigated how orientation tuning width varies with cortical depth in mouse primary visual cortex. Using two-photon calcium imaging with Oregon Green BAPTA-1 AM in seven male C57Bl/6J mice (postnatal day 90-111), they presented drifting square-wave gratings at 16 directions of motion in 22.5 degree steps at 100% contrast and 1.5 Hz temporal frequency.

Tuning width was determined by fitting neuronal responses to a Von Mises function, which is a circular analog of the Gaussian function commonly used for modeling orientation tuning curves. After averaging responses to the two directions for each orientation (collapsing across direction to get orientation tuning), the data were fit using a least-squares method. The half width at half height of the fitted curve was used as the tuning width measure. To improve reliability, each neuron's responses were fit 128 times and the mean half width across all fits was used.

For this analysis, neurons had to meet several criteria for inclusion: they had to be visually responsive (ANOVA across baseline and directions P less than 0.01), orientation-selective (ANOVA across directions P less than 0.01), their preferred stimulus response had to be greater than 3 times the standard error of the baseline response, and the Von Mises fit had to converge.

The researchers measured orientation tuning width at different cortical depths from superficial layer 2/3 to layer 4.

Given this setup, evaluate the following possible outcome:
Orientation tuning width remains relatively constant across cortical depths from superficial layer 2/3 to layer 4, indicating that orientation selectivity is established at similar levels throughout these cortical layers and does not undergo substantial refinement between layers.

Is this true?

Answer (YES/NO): NO